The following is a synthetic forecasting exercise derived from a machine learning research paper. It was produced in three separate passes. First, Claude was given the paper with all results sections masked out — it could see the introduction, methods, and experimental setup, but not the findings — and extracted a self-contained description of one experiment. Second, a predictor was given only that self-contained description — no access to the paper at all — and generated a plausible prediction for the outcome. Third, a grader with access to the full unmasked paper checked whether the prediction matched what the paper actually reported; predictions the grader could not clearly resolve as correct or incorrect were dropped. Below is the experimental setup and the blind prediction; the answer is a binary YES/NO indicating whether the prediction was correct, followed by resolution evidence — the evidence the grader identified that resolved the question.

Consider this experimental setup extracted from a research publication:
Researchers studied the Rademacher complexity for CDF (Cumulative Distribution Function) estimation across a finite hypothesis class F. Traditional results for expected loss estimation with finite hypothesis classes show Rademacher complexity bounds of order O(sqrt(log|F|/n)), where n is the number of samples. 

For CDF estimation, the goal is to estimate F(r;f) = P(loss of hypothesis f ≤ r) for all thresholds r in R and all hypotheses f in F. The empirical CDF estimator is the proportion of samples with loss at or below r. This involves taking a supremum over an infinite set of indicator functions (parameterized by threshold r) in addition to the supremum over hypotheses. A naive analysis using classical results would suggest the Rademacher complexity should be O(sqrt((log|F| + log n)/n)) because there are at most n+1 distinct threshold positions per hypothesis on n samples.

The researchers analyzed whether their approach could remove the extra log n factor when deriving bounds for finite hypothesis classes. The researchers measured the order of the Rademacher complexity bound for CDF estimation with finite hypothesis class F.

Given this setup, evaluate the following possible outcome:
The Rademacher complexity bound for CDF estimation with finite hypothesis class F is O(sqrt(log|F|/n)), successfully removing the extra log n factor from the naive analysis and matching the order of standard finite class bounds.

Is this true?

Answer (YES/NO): YES